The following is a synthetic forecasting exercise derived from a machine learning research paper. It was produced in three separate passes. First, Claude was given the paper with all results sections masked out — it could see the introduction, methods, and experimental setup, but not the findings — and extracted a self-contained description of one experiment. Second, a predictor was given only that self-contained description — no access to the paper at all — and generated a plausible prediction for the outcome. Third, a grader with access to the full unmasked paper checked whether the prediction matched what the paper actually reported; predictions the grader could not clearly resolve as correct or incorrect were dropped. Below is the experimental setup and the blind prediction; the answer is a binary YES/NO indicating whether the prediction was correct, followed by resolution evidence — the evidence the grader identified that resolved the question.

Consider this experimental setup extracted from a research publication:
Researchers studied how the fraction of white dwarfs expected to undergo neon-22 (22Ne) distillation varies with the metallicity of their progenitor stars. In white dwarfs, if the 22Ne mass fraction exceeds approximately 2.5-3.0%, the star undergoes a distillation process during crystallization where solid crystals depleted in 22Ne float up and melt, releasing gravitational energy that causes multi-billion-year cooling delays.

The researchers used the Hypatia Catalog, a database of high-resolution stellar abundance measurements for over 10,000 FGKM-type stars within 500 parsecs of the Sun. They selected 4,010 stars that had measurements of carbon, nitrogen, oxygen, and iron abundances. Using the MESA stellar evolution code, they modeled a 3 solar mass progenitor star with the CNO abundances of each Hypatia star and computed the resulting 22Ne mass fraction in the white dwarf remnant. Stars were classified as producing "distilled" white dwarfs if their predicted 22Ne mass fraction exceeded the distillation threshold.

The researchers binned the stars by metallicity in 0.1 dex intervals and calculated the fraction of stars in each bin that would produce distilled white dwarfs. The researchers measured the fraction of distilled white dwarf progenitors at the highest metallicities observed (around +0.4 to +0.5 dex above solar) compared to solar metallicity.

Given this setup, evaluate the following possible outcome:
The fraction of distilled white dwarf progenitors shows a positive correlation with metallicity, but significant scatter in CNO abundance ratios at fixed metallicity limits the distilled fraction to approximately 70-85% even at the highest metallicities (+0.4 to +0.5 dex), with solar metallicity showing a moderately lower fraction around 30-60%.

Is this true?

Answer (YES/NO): NO